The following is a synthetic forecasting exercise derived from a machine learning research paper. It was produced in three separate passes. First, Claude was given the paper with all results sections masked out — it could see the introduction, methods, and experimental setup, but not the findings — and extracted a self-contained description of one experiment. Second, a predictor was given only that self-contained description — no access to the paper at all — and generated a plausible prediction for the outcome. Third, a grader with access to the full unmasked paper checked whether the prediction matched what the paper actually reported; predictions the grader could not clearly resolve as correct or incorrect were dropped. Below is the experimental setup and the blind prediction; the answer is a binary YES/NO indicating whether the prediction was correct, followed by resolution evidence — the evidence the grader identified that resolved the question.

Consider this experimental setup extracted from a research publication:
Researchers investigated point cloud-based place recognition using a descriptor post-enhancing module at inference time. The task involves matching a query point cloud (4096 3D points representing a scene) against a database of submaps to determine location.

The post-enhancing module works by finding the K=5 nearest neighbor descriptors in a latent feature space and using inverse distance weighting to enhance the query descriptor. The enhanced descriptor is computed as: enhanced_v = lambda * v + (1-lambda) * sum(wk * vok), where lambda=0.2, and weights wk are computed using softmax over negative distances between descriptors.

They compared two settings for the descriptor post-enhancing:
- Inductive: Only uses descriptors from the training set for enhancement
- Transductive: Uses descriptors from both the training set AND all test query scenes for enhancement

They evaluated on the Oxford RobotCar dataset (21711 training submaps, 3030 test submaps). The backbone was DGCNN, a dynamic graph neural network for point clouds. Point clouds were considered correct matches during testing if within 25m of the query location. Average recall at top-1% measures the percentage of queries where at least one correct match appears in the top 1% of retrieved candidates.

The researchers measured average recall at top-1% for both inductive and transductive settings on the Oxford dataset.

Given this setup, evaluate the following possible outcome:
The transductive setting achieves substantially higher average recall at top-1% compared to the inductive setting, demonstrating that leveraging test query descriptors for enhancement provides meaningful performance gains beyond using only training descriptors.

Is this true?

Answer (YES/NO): NO